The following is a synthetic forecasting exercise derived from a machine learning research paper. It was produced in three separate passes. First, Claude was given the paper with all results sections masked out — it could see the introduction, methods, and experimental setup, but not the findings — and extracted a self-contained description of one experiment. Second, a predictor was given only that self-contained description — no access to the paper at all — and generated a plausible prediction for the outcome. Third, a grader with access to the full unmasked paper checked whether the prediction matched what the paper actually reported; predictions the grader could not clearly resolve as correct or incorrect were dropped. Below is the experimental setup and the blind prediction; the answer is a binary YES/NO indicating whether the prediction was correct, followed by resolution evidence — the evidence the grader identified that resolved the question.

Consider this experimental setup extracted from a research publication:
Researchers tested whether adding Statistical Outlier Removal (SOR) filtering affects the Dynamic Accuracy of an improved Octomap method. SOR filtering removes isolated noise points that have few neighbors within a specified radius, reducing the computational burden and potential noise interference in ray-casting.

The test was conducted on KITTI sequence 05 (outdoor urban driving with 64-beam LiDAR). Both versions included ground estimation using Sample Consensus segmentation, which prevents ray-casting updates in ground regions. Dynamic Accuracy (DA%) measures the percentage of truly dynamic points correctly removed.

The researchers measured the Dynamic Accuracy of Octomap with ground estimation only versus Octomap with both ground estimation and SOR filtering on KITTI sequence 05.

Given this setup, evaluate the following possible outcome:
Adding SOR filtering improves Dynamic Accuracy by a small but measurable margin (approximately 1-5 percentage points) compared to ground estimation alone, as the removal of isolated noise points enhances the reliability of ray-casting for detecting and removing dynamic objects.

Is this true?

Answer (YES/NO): NO